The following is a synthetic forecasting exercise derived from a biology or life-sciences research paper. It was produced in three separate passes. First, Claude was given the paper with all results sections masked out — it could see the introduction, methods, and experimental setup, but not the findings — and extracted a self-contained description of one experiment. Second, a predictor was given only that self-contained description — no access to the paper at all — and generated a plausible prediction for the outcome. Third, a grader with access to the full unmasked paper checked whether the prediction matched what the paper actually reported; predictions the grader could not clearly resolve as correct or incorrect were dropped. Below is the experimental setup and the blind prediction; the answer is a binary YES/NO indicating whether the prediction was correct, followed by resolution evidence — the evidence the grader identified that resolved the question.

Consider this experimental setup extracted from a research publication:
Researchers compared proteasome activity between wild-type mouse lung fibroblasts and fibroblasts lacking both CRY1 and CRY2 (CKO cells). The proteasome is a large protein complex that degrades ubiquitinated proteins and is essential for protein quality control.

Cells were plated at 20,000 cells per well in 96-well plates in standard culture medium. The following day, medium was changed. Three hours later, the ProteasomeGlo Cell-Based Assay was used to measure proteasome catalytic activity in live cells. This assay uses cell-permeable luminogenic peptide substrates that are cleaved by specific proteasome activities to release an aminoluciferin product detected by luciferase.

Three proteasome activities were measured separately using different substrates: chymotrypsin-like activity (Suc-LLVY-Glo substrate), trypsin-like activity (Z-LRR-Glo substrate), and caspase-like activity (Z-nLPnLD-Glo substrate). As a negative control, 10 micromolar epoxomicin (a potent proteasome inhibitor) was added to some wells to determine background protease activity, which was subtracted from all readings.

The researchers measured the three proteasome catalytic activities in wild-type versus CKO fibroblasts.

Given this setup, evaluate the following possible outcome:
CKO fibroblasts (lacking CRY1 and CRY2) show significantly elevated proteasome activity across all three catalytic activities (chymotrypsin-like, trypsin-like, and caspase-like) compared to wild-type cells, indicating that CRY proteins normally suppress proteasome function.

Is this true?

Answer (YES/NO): NO